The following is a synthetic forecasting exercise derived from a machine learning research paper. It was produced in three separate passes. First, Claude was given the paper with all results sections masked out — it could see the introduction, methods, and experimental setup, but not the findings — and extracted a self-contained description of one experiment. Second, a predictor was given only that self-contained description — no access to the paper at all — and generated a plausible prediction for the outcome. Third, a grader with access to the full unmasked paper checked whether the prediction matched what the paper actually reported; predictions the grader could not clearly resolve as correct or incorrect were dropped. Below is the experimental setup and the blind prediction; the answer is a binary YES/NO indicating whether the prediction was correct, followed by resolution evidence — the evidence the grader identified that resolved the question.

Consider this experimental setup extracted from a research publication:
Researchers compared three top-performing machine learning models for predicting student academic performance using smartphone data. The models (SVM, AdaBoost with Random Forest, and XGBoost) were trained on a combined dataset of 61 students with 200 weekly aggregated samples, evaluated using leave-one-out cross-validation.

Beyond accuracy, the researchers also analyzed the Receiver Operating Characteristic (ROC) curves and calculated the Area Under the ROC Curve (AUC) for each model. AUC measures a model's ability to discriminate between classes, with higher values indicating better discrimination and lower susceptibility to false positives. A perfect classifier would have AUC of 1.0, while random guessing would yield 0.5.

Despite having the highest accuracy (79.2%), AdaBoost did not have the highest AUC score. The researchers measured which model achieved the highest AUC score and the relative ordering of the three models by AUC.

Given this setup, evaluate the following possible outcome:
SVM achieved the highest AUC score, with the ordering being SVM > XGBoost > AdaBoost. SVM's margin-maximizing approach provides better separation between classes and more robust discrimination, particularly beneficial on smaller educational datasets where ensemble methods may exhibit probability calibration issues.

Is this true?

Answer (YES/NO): NO